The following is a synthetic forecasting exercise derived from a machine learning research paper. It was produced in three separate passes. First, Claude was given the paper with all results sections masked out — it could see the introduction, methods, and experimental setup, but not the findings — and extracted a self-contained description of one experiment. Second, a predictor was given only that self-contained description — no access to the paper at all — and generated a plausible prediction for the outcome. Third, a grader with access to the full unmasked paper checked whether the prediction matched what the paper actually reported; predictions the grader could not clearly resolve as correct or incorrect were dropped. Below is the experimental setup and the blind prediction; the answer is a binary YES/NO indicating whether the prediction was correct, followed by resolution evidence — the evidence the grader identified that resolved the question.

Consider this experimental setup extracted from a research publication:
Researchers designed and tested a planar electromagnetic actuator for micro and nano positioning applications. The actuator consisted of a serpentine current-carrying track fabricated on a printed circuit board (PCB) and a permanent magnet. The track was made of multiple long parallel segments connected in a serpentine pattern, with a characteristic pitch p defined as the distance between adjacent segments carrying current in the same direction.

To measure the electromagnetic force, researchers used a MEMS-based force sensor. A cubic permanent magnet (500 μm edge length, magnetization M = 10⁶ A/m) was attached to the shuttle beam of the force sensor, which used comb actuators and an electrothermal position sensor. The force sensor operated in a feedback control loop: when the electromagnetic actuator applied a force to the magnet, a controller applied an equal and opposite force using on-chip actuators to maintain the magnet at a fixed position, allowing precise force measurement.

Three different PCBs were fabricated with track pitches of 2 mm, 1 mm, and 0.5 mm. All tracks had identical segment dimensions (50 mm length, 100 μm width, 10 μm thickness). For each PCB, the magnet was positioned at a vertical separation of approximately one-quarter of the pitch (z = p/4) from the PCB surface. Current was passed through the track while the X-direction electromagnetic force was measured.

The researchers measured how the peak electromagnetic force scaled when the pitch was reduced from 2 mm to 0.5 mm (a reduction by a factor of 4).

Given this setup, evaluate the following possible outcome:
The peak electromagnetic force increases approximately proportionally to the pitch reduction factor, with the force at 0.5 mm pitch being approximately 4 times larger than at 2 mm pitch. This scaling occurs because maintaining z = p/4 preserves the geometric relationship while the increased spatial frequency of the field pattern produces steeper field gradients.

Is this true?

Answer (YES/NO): NO